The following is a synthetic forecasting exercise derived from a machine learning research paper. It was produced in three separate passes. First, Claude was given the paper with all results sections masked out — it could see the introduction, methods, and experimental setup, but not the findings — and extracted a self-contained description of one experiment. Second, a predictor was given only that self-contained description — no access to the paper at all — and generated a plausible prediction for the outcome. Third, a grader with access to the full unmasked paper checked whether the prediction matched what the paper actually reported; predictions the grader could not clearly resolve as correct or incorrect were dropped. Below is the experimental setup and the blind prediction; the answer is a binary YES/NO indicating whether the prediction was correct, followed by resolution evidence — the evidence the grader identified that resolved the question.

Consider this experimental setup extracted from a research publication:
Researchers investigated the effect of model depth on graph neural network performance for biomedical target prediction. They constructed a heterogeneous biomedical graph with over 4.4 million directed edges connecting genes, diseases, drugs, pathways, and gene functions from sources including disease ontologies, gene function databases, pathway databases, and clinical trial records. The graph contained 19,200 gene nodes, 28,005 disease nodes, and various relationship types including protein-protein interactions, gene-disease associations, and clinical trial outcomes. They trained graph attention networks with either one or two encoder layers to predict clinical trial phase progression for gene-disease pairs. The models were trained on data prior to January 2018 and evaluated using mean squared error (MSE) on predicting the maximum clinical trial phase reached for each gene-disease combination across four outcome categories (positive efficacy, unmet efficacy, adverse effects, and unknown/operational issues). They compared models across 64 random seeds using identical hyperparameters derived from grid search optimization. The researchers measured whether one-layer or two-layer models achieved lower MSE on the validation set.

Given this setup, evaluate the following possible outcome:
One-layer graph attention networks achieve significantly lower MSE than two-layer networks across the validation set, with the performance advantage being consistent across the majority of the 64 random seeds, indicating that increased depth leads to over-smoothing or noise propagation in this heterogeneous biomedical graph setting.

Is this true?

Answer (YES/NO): YES